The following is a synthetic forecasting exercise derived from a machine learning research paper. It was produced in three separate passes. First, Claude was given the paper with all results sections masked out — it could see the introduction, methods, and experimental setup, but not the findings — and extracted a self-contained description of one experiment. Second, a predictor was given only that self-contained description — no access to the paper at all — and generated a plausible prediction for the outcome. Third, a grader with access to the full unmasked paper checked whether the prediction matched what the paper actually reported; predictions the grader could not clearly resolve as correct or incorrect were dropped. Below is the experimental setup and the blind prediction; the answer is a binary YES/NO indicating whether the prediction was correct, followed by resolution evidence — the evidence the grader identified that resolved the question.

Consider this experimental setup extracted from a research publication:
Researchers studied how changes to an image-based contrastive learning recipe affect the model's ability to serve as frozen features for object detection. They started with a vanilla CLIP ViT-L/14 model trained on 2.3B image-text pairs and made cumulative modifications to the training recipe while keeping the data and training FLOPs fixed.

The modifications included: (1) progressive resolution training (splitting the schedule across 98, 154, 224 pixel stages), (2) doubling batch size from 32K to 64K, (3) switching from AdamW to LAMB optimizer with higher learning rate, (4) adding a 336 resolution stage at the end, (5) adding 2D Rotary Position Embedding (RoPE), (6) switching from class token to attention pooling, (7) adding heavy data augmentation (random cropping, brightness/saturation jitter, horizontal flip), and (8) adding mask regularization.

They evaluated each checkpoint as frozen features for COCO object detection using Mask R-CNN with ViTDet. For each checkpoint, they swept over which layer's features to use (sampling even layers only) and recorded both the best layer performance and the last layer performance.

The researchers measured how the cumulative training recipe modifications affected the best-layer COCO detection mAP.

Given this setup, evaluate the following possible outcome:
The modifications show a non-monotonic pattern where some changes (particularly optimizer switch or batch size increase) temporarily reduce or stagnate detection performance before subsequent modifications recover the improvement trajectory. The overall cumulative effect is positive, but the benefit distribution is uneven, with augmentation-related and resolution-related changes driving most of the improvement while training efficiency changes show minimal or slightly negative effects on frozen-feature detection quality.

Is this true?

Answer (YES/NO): YES